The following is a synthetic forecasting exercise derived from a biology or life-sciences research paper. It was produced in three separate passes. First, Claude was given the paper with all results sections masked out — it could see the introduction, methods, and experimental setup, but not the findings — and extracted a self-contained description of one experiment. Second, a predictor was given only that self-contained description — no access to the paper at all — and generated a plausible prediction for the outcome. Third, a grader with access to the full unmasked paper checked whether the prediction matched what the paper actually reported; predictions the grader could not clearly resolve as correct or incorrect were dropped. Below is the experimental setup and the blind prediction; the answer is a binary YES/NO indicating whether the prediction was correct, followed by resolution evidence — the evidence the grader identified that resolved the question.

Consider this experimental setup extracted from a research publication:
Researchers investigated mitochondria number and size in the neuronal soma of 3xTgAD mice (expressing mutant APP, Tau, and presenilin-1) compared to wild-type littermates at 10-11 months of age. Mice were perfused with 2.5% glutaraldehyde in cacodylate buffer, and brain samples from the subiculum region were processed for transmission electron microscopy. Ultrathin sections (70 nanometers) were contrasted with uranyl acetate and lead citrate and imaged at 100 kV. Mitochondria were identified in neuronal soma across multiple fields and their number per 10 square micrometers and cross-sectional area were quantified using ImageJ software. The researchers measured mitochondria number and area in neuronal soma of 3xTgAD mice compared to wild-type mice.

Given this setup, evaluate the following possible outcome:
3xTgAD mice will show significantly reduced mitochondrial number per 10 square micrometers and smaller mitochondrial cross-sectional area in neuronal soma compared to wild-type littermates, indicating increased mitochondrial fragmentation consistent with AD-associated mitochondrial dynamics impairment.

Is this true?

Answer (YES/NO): NO